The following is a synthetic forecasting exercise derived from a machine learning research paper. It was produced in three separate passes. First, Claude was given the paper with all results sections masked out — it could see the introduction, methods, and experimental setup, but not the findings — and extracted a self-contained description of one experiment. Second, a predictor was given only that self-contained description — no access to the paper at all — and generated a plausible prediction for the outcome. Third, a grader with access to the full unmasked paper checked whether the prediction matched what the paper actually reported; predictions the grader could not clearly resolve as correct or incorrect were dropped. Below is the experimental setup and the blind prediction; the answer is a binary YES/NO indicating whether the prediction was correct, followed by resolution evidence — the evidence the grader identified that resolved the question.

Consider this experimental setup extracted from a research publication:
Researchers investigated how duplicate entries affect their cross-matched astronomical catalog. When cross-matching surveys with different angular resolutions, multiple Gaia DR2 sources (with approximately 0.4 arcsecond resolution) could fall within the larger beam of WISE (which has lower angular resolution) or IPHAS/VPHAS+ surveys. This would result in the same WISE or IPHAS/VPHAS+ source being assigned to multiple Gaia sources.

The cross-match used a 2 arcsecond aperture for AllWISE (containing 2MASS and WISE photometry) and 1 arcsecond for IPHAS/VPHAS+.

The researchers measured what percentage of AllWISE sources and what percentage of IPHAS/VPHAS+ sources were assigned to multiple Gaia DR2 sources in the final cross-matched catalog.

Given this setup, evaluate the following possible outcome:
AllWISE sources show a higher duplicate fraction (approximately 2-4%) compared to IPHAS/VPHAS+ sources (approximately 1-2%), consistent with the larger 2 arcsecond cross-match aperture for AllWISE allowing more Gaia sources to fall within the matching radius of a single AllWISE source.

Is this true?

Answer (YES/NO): NO